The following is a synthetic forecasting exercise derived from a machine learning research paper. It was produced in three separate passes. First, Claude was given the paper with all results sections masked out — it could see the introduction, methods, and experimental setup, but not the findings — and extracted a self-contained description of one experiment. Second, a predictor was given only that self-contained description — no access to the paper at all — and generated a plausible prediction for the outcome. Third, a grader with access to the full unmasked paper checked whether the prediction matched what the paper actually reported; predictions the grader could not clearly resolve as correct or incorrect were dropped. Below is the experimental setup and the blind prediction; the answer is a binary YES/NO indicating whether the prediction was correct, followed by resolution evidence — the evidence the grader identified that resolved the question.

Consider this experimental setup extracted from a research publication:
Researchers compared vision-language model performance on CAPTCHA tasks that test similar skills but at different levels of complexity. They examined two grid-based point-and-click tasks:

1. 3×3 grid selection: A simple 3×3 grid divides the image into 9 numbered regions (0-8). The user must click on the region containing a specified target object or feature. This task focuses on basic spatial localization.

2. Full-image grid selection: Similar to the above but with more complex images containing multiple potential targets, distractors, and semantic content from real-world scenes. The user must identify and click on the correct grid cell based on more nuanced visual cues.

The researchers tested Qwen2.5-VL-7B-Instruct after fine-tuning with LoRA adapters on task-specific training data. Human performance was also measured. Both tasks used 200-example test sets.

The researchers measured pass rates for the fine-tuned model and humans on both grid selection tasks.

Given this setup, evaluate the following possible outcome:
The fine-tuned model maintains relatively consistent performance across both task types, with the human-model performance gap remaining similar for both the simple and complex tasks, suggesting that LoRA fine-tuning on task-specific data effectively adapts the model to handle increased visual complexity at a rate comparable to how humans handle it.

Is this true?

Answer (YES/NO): NO